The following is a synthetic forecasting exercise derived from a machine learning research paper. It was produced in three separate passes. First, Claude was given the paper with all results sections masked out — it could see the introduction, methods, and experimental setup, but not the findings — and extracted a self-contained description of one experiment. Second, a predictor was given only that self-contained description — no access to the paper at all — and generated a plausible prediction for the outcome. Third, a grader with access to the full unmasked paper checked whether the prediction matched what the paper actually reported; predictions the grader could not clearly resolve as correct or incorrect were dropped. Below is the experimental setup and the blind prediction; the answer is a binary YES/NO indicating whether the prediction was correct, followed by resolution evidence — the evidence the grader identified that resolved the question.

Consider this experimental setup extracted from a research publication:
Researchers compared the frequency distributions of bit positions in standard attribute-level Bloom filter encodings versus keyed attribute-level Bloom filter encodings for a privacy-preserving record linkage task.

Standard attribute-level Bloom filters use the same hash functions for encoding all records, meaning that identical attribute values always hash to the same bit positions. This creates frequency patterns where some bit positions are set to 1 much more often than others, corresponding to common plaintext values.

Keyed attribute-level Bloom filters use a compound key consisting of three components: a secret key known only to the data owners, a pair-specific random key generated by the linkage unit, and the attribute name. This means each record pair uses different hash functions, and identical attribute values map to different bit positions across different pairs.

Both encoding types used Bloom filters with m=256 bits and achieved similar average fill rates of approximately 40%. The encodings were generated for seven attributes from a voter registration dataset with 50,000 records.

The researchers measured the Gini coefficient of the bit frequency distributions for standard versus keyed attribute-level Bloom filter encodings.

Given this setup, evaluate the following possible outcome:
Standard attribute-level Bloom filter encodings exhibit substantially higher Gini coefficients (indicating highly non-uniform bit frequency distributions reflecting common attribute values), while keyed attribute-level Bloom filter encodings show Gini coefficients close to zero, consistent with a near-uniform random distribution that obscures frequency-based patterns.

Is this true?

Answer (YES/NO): YES